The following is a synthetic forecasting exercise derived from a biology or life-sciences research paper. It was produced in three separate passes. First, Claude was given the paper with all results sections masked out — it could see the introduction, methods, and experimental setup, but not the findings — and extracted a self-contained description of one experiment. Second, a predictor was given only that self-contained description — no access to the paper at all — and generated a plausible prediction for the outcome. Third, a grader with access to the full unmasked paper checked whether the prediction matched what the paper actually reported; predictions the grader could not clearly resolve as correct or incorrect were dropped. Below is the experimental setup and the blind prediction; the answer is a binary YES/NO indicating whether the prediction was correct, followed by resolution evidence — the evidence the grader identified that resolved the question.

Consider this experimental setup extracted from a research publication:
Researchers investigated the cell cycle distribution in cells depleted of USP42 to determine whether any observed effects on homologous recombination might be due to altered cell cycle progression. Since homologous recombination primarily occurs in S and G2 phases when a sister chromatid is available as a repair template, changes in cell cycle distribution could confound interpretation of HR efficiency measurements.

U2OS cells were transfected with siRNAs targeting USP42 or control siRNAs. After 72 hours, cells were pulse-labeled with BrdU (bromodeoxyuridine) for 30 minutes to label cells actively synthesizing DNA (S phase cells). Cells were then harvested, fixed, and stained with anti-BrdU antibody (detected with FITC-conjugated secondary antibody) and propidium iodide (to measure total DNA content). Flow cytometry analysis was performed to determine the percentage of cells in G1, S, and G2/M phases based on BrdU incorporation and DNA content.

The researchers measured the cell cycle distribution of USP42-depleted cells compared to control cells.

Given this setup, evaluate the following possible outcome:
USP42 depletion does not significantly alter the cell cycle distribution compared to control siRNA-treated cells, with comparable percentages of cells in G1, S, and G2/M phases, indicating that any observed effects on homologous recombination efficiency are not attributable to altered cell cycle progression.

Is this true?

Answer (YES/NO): YES